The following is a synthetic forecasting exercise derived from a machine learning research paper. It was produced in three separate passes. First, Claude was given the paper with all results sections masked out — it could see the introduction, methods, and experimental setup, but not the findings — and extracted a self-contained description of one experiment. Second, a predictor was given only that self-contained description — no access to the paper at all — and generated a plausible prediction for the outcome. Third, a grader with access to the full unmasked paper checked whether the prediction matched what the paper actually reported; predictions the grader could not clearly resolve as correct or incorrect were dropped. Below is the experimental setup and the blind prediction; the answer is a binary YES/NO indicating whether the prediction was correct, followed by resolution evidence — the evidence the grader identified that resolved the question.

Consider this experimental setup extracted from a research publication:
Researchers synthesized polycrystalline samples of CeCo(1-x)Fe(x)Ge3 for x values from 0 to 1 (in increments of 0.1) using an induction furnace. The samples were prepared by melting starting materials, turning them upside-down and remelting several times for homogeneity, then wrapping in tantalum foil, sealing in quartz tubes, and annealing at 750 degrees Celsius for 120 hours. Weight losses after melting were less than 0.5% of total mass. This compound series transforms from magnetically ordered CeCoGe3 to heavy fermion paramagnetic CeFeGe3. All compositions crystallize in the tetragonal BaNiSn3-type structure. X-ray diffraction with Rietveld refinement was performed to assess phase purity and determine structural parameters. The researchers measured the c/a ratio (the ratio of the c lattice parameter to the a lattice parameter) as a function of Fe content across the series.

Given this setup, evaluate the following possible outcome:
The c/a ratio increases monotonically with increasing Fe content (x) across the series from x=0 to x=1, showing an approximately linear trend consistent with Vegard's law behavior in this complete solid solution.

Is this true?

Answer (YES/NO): YES